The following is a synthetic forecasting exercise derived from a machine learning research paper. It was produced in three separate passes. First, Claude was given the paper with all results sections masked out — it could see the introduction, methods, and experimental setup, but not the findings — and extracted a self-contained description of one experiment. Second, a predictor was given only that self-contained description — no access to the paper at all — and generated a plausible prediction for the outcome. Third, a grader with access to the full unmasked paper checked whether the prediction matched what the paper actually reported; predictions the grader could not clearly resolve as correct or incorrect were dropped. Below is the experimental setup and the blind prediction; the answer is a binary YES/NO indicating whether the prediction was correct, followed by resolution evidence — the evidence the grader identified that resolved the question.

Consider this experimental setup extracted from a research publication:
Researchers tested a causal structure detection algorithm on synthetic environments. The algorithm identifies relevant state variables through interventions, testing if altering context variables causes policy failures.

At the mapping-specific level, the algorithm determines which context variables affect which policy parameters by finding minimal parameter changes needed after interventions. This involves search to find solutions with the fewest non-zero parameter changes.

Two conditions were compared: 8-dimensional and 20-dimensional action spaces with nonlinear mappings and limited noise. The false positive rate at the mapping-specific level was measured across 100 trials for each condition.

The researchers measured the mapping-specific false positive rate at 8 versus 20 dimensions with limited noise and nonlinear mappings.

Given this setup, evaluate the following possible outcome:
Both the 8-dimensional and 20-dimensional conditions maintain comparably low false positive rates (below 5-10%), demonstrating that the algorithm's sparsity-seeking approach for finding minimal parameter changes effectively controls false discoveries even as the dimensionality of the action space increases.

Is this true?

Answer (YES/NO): NO